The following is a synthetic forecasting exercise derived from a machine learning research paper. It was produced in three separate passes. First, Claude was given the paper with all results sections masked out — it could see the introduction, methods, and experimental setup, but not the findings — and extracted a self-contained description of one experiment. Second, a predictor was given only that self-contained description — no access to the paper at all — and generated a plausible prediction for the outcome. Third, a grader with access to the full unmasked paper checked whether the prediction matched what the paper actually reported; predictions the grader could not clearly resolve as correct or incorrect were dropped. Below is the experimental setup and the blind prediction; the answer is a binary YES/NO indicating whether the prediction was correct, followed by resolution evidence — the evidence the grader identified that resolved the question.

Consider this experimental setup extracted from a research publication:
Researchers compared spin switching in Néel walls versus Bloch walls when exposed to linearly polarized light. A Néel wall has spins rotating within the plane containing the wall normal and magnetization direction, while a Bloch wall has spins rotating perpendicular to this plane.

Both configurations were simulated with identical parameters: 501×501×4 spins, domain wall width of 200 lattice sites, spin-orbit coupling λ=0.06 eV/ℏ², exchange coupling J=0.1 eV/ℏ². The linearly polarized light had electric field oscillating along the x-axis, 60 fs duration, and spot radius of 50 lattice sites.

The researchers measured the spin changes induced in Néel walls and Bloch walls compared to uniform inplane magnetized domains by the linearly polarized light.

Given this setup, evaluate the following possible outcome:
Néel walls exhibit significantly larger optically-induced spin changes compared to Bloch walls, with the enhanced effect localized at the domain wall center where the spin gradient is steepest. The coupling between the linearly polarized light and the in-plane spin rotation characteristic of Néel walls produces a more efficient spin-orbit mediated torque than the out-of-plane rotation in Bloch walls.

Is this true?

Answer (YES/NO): NO